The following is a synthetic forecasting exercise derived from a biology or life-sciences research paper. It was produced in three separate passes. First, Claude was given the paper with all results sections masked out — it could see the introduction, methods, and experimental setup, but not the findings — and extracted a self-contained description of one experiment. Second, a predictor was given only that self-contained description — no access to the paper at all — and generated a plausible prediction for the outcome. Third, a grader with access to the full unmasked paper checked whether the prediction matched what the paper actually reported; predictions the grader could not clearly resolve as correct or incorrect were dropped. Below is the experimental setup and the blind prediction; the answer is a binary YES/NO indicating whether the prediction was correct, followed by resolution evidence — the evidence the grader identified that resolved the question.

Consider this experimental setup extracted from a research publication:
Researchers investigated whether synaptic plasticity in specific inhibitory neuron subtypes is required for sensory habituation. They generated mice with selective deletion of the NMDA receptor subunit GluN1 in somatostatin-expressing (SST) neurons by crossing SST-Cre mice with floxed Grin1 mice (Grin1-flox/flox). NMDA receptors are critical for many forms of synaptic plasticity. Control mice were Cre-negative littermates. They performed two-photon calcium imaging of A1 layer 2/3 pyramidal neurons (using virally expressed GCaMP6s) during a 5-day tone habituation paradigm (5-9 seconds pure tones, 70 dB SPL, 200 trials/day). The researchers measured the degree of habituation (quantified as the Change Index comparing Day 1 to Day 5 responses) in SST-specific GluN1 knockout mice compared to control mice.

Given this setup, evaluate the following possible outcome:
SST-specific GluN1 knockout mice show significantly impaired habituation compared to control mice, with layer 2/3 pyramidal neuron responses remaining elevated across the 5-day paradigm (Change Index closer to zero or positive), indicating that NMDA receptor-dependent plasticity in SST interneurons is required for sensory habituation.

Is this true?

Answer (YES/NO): YES